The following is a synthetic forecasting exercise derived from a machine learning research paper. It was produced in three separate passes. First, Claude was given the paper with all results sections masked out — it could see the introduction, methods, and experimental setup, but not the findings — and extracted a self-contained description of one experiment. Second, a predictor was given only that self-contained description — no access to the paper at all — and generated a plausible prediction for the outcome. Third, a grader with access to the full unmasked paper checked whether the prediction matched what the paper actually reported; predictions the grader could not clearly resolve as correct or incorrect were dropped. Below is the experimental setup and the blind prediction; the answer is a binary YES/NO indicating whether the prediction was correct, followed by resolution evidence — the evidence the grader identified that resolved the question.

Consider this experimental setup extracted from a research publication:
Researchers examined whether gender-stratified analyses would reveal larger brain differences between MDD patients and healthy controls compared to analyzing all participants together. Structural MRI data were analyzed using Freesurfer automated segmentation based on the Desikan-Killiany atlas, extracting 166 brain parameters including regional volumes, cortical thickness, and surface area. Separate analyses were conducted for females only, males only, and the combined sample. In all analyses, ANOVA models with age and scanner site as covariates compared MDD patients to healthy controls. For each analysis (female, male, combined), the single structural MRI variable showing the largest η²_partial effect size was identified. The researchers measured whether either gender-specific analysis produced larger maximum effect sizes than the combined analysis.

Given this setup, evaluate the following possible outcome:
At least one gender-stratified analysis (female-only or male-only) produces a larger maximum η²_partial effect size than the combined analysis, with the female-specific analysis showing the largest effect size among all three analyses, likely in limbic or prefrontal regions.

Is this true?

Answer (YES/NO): NO